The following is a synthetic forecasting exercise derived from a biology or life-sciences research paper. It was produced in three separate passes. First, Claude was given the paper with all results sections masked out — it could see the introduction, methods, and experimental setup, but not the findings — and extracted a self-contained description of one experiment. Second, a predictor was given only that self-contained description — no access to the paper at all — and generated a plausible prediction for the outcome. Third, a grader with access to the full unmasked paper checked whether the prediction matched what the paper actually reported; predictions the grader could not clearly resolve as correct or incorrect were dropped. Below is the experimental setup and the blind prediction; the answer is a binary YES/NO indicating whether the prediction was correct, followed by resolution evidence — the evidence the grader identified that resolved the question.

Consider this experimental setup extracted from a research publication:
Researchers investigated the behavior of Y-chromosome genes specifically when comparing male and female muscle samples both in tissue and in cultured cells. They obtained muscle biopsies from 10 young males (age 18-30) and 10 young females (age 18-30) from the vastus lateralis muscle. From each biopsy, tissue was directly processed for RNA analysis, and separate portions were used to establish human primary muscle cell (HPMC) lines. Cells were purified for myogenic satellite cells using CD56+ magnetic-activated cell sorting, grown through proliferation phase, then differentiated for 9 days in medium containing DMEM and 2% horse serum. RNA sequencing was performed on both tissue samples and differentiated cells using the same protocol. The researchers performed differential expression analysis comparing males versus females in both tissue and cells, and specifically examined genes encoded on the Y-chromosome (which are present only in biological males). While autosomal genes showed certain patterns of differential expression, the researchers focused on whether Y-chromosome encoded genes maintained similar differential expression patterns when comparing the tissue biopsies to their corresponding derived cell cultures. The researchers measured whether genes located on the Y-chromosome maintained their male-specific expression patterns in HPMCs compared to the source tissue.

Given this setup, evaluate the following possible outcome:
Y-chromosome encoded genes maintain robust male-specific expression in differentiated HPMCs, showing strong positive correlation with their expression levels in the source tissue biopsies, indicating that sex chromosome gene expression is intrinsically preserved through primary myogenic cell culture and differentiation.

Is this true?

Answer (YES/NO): YES